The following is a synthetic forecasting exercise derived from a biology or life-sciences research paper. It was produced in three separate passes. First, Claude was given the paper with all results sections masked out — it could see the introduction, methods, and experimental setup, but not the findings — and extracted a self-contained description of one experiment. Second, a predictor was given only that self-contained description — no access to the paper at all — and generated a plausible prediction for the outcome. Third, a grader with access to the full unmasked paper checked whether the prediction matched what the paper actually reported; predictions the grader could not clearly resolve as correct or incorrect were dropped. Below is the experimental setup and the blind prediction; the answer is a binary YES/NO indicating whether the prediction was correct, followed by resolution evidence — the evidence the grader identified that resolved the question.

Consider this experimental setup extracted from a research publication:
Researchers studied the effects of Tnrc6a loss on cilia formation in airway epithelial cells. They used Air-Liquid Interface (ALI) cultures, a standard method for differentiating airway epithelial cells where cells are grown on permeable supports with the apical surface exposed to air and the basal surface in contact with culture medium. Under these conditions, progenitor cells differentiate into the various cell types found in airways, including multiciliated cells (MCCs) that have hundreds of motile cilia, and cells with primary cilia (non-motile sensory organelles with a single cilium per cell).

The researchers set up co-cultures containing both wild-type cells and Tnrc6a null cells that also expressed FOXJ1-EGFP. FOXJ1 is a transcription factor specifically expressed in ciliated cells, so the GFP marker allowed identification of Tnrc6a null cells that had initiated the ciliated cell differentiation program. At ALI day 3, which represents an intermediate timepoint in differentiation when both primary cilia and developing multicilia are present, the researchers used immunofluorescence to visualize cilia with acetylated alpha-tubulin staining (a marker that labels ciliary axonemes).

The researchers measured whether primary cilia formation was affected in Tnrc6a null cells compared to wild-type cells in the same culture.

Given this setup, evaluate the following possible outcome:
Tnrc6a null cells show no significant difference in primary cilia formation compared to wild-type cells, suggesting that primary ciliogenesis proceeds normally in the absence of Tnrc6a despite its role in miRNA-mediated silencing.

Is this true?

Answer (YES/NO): YES